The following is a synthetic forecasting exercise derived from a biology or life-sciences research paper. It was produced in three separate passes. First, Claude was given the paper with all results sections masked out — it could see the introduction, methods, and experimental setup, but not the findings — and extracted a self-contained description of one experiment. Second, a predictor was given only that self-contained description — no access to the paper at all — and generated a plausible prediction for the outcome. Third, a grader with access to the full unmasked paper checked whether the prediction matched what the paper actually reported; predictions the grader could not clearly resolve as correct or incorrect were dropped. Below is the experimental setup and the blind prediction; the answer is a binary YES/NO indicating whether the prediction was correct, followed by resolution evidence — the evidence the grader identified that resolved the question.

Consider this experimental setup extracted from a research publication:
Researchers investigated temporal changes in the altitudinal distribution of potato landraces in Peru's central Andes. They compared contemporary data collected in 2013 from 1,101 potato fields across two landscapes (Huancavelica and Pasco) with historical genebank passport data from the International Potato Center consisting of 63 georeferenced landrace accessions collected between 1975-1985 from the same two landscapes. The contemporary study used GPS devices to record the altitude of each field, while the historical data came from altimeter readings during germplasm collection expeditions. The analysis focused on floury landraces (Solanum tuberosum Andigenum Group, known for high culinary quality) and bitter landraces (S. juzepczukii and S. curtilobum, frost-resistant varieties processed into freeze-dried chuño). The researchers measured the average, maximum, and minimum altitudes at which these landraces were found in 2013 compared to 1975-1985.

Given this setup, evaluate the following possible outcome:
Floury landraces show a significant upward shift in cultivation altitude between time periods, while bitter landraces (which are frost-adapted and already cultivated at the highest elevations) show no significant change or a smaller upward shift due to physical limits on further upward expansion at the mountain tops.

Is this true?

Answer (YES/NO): YES